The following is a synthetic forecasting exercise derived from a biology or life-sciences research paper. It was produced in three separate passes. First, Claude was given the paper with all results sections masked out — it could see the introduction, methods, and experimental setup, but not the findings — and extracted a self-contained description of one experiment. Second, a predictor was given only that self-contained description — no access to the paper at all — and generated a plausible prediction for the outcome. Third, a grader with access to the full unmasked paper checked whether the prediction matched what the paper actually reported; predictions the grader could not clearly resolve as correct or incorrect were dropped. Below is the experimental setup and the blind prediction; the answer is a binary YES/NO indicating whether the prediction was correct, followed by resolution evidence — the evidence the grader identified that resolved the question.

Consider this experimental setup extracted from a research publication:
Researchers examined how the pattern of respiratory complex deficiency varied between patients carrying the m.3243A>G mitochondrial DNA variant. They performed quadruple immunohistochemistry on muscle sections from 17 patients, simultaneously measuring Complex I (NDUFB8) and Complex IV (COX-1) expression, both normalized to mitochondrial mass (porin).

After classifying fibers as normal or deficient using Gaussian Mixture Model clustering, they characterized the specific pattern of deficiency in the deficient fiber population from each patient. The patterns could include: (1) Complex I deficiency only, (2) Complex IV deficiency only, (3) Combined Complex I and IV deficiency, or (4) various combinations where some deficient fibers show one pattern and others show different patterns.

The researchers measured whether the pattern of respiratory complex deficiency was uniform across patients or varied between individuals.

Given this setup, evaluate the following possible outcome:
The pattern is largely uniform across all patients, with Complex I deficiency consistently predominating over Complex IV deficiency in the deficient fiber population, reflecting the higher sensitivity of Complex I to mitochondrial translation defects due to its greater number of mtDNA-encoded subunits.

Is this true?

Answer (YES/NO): NO